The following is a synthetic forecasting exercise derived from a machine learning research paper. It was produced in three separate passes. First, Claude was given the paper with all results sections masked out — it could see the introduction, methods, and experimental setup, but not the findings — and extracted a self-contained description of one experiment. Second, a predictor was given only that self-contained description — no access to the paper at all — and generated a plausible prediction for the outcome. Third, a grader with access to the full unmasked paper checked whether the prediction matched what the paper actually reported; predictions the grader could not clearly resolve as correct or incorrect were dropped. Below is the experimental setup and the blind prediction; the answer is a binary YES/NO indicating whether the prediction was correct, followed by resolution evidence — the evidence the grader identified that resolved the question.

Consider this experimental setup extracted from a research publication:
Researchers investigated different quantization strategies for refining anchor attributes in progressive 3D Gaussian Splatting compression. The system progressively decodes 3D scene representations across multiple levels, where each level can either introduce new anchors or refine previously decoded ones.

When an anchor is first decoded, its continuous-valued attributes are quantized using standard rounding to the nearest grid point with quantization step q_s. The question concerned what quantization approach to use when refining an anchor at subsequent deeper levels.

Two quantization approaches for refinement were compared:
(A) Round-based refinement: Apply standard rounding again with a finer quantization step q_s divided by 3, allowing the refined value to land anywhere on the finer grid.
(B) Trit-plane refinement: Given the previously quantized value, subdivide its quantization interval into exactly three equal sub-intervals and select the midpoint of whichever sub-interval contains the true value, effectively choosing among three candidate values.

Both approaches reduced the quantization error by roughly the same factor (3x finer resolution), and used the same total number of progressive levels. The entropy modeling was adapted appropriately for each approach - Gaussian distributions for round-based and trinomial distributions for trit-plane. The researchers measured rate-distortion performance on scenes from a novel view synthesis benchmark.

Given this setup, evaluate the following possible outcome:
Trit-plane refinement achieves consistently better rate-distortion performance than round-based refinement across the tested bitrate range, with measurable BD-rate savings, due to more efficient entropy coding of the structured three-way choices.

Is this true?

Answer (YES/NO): YES